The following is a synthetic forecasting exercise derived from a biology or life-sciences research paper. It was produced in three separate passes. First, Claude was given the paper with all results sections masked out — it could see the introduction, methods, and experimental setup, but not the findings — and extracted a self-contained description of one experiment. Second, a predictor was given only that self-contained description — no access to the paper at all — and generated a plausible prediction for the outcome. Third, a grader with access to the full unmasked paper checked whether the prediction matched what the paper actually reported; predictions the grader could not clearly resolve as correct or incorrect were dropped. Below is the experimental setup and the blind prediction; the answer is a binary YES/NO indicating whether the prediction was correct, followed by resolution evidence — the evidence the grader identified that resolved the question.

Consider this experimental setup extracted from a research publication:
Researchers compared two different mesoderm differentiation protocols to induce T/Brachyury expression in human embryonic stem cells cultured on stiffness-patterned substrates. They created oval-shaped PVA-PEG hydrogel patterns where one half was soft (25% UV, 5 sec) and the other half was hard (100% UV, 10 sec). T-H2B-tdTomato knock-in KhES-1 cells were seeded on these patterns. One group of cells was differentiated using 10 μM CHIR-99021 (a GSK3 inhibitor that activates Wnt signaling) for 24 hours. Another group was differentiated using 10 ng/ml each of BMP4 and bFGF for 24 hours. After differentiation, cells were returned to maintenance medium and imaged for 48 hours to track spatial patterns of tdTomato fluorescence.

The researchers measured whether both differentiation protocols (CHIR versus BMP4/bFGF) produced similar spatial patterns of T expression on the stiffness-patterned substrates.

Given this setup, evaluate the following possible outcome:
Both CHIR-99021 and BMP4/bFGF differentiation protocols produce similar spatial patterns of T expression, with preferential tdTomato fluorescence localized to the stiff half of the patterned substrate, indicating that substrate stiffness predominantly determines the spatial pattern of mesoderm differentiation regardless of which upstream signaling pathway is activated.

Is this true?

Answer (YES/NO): NO